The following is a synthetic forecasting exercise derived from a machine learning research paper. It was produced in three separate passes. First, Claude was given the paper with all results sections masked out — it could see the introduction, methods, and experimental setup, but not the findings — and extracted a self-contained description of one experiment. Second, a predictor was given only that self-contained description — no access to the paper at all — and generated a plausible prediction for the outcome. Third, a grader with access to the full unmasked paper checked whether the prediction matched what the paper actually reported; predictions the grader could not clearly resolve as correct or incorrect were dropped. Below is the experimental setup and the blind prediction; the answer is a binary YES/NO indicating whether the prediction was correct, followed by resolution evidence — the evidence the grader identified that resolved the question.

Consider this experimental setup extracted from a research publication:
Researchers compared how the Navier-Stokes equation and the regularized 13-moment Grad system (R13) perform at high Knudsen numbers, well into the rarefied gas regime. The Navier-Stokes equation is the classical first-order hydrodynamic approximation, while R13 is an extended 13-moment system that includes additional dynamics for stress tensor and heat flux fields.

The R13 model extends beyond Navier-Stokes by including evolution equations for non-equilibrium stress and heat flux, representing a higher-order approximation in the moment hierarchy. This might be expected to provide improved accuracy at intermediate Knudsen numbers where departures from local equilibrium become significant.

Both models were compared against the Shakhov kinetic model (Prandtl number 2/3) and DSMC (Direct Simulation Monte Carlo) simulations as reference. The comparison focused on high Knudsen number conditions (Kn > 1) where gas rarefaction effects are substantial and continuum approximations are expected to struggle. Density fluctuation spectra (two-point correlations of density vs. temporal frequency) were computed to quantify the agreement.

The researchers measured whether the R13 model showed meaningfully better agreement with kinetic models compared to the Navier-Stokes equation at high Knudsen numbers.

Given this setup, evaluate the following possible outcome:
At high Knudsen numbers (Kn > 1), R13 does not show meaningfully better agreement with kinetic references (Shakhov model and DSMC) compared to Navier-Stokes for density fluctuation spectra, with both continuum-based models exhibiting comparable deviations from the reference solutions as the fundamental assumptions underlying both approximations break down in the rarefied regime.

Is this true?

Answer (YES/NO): YES